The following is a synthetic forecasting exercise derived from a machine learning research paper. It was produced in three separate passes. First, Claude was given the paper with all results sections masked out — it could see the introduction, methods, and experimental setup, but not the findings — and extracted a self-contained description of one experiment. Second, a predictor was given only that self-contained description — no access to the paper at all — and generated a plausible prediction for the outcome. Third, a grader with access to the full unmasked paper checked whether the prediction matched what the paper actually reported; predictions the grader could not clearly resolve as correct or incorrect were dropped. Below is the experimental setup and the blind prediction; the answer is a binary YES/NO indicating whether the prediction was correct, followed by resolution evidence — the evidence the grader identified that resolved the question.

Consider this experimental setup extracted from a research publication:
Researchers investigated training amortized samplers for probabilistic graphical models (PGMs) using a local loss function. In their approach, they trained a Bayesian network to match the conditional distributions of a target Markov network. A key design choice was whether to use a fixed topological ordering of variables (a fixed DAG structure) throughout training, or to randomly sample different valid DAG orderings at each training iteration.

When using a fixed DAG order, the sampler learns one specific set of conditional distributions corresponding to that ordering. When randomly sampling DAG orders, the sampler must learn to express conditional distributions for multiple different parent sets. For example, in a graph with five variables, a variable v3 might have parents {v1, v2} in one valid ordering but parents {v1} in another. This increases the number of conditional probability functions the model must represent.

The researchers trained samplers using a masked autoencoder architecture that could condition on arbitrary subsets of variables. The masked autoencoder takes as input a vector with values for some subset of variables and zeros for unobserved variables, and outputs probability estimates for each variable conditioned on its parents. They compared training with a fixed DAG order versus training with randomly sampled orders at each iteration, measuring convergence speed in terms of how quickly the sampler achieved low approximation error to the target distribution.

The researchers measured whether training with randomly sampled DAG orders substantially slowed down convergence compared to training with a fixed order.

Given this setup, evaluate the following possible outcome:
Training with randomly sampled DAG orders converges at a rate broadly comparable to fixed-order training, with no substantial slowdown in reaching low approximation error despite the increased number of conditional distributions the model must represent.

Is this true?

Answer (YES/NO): YES